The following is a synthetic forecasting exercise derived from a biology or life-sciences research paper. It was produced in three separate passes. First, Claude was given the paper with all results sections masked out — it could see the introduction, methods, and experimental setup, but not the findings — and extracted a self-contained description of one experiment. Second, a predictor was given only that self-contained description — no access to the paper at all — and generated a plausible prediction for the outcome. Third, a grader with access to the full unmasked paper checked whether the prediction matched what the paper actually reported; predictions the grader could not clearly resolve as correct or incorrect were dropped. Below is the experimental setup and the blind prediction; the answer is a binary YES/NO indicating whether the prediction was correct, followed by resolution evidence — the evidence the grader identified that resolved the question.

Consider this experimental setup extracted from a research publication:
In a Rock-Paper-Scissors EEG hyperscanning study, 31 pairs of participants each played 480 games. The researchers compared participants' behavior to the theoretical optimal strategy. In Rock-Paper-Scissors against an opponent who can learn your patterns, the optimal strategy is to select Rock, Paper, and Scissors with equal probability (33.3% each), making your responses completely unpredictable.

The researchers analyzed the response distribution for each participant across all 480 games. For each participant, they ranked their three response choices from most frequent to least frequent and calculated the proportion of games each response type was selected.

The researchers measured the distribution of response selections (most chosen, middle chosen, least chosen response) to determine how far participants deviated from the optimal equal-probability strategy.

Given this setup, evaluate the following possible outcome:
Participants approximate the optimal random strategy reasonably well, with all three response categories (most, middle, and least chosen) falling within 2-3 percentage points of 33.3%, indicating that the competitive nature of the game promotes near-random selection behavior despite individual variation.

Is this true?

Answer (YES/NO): NO